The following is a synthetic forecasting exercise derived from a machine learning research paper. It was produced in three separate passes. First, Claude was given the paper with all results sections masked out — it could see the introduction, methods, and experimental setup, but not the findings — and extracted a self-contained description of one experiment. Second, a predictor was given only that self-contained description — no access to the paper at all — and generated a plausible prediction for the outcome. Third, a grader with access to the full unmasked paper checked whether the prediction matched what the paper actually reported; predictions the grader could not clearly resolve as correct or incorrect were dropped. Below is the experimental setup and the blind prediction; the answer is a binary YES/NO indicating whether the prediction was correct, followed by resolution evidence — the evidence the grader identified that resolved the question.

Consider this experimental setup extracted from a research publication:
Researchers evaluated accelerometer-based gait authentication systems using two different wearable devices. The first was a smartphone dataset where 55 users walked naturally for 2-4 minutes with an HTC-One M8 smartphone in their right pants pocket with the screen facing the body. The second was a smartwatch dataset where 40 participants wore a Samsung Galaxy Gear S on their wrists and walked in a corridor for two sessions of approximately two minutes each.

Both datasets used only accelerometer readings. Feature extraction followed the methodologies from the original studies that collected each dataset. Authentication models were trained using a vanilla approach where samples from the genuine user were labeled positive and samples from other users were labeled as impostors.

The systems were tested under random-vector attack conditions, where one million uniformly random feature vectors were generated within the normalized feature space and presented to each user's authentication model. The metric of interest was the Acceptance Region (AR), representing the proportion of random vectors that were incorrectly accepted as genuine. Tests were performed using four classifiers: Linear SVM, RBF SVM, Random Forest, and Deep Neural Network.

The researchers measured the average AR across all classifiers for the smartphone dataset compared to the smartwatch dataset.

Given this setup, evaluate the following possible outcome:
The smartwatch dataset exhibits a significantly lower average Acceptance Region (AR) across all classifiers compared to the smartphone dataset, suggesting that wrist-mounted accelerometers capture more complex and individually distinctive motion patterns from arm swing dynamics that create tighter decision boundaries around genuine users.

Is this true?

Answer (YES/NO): NO